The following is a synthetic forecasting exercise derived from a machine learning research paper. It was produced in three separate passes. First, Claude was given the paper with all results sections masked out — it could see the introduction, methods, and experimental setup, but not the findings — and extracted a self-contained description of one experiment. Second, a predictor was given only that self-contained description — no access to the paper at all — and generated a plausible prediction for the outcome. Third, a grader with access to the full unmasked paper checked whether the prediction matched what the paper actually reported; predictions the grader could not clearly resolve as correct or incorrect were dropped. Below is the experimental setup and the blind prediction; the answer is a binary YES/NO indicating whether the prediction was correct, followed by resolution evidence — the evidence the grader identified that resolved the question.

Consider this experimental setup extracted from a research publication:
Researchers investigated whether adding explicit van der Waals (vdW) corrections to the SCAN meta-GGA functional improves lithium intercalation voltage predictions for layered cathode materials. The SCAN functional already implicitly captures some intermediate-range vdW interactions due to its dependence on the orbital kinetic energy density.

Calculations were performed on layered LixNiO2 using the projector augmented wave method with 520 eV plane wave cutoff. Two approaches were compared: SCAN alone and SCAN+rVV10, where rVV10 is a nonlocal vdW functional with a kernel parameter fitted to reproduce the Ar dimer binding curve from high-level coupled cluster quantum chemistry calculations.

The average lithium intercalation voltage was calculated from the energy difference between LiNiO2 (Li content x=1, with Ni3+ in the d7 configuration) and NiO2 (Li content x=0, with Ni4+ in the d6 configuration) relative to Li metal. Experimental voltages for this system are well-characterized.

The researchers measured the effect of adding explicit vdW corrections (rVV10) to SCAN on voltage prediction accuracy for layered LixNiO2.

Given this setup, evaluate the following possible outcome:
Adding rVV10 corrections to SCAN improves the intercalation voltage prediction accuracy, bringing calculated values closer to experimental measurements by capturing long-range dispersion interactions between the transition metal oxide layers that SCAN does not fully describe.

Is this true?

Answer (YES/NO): NO